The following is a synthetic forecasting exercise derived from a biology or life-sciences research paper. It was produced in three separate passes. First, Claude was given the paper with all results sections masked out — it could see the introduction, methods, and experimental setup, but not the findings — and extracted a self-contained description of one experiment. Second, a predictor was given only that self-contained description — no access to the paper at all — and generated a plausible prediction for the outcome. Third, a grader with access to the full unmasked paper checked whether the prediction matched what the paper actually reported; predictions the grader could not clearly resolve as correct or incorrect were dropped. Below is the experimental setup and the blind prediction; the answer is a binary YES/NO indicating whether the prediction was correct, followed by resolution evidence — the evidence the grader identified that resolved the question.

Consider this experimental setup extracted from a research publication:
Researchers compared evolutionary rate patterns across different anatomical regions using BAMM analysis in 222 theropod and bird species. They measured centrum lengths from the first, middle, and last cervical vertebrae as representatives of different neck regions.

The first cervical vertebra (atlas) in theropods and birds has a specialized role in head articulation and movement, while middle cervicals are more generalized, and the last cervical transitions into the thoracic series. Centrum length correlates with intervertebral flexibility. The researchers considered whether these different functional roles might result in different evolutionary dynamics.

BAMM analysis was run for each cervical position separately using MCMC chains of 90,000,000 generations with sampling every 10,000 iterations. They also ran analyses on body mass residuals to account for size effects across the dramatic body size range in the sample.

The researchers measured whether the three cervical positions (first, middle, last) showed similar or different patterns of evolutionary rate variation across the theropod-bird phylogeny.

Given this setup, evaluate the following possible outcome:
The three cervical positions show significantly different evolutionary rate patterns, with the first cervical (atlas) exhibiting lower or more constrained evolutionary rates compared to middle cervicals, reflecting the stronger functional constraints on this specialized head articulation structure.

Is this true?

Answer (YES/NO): NO